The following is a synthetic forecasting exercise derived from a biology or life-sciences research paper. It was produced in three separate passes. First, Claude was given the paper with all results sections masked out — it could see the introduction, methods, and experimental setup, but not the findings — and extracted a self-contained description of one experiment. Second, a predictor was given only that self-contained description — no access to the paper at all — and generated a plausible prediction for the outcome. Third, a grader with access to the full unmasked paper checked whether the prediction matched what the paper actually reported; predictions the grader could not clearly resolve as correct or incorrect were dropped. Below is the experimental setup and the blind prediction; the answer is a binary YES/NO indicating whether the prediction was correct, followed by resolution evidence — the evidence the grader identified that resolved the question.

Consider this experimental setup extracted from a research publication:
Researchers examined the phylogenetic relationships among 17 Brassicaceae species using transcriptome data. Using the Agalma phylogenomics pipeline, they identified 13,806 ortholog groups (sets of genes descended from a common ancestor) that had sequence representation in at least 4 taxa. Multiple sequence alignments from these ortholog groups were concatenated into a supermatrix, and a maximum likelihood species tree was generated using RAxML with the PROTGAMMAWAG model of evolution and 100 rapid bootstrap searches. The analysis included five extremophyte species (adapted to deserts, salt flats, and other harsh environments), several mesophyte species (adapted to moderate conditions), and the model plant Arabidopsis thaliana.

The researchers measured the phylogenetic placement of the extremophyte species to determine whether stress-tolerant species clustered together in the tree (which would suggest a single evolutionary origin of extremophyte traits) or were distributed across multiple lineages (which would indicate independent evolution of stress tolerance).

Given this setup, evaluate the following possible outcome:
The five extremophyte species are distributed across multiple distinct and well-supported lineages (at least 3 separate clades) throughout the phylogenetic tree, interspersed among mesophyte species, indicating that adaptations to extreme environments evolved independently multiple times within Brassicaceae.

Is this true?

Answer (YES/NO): YES